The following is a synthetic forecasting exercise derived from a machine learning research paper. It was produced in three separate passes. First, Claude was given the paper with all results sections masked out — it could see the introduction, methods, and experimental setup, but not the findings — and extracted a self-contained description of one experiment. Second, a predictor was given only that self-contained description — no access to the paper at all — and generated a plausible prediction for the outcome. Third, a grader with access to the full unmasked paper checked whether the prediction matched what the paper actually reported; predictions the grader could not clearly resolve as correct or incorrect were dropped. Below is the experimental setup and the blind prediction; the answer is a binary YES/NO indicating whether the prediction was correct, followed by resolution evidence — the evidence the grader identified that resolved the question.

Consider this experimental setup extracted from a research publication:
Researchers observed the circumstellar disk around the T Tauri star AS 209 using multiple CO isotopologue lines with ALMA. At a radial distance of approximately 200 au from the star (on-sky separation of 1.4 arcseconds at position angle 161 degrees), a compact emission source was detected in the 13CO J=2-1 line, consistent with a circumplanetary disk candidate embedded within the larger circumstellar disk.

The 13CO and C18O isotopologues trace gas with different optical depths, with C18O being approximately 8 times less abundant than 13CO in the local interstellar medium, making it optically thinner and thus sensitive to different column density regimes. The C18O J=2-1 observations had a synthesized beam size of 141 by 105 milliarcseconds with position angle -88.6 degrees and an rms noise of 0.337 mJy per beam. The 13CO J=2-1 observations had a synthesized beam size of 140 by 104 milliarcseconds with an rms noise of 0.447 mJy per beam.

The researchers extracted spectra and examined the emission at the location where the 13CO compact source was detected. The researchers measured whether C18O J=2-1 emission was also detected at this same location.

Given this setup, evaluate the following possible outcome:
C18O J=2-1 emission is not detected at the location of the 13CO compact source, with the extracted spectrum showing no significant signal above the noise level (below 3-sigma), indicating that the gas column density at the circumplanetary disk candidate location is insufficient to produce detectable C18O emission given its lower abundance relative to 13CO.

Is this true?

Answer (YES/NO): YES